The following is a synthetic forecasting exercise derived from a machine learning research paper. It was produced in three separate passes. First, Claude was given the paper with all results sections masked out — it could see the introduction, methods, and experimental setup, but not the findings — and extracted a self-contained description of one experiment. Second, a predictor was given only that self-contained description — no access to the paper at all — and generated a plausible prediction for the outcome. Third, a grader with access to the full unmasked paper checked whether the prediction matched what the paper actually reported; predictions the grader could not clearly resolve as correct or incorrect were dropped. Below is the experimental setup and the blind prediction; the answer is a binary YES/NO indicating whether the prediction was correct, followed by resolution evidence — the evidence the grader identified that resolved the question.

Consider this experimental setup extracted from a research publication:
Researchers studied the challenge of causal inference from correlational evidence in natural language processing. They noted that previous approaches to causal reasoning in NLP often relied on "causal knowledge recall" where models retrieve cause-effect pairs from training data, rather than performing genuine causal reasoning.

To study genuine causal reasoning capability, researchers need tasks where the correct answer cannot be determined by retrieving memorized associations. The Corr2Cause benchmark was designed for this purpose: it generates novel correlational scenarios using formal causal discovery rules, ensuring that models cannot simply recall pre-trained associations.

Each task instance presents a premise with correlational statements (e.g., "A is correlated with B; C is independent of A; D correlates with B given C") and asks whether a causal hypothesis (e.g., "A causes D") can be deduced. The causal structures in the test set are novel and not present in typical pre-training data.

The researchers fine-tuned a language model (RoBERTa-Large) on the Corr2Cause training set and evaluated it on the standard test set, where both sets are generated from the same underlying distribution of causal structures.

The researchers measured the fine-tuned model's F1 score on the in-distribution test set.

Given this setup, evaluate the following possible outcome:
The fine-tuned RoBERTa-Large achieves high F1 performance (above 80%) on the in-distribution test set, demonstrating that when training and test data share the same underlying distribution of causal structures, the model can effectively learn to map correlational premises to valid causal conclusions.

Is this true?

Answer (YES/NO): YES